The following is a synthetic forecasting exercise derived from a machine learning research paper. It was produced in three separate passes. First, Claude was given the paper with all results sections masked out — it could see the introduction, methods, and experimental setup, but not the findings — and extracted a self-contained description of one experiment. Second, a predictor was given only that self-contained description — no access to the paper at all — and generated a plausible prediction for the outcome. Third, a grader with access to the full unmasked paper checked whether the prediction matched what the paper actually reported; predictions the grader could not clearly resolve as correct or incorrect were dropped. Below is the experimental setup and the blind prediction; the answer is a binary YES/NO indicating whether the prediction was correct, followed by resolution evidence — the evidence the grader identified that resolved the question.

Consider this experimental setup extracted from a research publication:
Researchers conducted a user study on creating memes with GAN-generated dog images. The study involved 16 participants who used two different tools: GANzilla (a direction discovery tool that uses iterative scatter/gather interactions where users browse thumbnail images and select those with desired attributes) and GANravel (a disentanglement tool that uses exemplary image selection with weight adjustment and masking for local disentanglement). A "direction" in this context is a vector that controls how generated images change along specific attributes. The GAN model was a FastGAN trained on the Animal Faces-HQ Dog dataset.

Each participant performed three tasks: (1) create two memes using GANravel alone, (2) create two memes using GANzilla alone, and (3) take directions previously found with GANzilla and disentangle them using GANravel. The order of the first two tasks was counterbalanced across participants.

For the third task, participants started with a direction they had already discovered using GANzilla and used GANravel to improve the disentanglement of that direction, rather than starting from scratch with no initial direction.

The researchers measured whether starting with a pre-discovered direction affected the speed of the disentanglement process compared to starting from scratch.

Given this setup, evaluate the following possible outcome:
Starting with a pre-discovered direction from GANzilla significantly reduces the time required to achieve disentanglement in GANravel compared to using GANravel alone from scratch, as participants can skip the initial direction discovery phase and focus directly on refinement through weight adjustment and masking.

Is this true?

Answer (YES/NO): YES